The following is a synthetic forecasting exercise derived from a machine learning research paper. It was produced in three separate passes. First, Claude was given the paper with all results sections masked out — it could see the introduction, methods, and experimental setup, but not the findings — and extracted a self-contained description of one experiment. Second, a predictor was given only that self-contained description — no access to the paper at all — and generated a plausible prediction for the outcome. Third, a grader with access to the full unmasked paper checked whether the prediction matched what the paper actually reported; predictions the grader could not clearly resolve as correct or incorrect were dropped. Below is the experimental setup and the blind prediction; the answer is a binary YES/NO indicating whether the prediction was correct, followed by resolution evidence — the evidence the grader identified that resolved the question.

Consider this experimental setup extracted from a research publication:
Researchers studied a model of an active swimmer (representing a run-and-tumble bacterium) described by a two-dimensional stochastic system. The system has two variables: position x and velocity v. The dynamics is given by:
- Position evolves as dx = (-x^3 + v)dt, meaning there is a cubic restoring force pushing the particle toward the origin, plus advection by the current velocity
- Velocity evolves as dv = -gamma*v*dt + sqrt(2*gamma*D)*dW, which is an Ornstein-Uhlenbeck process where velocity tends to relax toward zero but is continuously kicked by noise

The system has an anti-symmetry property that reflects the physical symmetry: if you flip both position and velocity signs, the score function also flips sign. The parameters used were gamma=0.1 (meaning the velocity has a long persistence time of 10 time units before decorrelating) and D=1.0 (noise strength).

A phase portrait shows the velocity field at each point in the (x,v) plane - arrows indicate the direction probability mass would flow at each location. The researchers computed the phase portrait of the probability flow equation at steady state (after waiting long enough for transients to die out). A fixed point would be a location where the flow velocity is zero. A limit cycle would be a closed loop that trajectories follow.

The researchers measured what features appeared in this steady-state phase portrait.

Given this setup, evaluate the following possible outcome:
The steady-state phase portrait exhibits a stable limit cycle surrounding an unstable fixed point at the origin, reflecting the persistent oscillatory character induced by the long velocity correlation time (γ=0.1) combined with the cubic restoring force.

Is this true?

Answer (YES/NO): NO